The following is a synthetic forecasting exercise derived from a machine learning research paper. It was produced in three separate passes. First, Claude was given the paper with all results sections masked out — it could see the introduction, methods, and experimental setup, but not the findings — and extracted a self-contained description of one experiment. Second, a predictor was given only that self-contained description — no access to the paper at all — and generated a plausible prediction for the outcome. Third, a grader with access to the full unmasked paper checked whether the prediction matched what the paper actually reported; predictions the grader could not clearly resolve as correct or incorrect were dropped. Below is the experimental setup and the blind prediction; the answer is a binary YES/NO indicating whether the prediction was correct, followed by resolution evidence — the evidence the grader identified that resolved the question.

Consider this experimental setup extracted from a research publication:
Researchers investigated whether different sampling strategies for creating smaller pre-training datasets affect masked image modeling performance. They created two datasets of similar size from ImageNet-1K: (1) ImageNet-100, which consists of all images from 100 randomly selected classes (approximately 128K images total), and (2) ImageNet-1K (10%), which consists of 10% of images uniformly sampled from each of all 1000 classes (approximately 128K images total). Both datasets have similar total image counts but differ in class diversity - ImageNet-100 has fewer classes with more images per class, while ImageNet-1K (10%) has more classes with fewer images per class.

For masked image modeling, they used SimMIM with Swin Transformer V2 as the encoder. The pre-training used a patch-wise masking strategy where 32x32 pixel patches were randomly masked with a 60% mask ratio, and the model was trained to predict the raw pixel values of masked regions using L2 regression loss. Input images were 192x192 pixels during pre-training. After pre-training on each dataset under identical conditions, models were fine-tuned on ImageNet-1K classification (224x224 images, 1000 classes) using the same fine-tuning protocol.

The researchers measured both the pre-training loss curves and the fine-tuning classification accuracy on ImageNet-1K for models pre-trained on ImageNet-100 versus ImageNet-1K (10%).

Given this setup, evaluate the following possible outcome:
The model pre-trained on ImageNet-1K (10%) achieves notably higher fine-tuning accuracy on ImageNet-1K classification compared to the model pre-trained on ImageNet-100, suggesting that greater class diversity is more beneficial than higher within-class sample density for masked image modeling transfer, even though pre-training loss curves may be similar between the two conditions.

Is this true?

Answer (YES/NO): NO